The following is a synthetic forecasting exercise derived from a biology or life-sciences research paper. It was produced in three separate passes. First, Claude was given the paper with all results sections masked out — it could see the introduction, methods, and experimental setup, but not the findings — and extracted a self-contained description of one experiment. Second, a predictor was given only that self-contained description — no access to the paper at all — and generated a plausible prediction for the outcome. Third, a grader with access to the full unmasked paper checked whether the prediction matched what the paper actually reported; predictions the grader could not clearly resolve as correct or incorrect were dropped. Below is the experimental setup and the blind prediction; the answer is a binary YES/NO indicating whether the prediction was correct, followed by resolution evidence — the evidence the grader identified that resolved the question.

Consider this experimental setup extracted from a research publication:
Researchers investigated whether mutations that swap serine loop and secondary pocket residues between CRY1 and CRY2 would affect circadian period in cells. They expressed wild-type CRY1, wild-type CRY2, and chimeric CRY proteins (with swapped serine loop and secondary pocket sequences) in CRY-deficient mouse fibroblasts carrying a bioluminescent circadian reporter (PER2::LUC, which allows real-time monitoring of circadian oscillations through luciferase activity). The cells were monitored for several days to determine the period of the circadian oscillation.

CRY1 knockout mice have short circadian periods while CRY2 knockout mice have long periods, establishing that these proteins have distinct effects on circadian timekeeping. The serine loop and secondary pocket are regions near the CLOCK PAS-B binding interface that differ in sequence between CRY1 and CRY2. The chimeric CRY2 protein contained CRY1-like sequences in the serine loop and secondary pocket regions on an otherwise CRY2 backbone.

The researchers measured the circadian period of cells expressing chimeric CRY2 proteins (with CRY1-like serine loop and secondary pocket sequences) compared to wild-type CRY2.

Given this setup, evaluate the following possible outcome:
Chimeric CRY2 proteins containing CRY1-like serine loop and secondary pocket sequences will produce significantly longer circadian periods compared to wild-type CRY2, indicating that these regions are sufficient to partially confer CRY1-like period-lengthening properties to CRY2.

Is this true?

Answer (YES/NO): YES